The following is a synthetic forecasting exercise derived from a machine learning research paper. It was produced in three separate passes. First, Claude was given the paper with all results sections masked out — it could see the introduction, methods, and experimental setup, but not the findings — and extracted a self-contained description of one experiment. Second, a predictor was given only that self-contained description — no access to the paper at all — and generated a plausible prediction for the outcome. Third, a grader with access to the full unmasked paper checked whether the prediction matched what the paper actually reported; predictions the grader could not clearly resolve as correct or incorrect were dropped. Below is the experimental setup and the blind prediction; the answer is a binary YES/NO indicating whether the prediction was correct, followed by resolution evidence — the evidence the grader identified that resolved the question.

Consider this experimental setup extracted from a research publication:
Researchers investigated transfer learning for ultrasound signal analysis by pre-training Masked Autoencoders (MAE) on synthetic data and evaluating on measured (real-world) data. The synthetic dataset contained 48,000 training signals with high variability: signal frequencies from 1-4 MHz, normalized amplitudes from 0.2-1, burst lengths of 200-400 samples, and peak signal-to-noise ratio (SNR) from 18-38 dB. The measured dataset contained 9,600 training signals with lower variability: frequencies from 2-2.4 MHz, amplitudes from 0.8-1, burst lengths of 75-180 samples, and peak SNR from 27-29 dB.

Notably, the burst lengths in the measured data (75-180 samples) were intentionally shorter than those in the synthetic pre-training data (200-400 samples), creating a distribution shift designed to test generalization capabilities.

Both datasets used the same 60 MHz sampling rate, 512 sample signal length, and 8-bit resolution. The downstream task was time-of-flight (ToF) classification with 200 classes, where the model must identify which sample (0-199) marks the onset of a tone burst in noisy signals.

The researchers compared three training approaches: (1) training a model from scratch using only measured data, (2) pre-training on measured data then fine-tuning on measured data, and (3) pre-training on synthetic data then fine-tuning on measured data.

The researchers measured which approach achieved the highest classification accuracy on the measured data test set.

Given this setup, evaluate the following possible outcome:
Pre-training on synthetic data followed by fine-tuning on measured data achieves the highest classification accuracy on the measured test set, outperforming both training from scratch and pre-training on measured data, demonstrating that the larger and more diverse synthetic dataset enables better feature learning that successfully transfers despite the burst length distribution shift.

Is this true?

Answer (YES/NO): YES